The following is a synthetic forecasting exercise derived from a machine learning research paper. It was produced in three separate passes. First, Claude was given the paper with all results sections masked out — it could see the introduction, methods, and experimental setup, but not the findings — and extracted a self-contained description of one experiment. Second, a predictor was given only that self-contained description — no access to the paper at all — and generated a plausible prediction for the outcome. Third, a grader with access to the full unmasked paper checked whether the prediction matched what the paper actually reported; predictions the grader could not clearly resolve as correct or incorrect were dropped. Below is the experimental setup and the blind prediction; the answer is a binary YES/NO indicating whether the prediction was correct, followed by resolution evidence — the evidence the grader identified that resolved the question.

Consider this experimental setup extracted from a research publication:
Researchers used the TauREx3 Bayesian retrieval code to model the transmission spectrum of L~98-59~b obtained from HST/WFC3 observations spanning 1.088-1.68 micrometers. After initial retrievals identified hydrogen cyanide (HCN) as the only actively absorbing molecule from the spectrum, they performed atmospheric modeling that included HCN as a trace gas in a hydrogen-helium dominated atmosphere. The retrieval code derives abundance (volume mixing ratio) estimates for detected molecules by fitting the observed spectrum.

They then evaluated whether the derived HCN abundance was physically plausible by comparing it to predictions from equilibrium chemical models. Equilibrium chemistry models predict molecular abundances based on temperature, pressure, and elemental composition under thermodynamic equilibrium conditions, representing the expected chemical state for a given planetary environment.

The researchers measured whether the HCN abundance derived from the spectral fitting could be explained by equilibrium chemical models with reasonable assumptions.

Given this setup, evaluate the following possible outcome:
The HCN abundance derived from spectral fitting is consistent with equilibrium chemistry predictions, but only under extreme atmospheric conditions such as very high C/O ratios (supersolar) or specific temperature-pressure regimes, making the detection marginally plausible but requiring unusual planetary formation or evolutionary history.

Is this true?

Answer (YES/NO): NO